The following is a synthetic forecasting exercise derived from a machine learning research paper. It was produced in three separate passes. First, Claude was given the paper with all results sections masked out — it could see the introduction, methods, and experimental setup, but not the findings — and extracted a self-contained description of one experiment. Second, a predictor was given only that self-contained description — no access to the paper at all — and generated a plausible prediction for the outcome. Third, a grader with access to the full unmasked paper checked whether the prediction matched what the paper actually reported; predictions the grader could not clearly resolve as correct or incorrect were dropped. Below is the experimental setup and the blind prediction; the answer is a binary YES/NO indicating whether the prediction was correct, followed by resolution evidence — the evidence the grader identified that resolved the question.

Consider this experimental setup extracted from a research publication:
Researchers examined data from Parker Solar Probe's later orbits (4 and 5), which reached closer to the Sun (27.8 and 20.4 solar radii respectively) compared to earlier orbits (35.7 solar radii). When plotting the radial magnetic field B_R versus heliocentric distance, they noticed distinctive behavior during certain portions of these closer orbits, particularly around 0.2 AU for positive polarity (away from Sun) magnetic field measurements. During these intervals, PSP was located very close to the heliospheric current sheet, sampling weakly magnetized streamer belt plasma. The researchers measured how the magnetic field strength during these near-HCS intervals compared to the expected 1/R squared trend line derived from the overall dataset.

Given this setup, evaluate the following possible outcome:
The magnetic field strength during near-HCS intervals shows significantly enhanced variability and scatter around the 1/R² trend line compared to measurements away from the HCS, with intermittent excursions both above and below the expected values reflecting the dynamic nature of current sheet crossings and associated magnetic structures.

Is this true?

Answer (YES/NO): NO